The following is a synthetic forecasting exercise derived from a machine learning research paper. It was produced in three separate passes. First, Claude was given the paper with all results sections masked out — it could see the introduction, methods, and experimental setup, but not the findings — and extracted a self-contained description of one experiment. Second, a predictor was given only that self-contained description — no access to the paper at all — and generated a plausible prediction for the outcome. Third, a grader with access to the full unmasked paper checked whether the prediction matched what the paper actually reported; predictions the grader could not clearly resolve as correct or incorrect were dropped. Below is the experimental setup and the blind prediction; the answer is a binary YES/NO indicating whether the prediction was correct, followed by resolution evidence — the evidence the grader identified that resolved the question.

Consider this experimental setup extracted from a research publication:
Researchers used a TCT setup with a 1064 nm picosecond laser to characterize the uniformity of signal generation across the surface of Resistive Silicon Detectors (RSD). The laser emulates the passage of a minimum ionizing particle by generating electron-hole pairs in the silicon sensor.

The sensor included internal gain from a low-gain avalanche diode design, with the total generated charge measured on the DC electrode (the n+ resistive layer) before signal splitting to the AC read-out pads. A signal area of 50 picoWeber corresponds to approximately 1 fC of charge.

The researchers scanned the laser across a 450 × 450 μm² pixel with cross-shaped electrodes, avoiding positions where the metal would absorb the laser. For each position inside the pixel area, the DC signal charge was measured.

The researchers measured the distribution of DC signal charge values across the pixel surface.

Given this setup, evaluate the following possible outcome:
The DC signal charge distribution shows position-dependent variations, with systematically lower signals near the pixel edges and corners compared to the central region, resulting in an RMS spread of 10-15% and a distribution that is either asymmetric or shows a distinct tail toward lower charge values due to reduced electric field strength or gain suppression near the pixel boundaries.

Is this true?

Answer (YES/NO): NO